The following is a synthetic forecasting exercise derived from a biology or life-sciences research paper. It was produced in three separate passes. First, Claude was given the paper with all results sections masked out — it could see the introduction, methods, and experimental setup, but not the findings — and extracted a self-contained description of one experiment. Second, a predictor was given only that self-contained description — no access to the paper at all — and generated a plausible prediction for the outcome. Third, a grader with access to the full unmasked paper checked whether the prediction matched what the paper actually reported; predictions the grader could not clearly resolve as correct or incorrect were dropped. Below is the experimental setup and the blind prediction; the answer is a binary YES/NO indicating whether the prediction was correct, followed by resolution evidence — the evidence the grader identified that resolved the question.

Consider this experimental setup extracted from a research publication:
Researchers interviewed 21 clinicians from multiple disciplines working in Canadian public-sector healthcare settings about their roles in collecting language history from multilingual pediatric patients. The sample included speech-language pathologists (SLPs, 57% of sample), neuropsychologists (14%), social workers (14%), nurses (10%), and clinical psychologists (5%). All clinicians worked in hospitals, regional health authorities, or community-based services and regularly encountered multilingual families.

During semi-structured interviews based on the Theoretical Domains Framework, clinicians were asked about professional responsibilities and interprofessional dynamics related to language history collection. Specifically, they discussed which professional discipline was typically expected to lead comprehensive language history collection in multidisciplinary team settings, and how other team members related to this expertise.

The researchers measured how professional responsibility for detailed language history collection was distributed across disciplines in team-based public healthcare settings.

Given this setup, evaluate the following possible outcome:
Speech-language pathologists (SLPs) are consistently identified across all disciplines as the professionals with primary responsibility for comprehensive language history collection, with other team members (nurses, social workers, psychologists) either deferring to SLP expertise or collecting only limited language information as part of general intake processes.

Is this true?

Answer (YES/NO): NO